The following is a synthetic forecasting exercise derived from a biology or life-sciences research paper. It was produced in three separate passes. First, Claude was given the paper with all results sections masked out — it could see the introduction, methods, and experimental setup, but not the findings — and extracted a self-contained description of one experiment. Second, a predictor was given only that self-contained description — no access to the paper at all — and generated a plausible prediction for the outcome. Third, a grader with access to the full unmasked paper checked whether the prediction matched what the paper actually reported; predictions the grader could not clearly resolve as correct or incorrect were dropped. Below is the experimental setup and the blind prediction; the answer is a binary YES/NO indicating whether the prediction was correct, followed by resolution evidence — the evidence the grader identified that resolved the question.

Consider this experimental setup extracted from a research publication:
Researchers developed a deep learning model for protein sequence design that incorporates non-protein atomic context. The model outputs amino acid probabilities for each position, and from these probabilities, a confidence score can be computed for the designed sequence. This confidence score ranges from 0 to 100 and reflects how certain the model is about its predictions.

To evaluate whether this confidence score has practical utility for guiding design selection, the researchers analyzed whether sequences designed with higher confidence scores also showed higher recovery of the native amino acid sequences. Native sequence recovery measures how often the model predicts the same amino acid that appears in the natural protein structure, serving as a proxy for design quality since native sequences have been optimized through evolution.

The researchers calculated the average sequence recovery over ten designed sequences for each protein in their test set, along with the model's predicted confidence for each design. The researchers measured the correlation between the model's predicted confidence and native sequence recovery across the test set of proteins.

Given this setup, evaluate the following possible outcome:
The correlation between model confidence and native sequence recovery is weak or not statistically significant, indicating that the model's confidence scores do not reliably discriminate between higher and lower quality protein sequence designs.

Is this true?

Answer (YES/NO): NO